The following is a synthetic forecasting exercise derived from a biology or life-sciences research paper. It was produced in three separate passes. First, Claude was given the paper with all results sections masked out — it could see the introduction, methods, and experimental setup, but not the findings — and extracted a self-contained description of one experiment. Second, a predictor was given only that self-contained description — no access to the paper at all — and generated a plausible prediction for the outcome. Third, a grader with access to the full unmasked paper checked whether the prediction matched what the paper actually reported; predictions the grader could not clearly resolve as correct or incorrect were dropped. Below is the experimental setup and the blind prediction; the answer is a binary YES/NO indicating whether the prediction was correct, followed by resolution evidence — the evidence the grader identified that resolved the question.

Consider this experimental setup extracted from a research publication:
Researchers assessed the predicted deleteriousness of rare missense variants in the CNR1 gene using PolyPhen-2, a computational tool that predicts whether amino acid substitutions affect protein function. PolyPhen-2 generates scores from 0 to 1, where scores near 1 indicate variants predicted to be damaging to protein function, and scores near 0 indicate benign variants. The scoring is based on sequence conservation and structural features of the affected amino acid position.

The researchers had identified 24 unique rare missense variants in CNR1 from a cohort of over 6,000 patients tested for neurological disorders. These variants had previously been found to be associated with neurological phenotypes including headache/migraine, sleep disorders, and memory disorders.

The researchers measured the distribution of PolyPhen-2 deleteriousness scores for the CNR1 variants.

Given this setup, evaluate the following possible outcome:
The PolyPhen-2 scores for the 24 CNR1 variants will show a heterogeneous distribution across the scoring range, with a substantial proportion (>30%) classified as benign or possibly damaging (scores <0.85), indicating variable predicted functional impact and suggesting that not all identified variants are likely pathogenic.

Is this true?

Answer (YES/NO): NO